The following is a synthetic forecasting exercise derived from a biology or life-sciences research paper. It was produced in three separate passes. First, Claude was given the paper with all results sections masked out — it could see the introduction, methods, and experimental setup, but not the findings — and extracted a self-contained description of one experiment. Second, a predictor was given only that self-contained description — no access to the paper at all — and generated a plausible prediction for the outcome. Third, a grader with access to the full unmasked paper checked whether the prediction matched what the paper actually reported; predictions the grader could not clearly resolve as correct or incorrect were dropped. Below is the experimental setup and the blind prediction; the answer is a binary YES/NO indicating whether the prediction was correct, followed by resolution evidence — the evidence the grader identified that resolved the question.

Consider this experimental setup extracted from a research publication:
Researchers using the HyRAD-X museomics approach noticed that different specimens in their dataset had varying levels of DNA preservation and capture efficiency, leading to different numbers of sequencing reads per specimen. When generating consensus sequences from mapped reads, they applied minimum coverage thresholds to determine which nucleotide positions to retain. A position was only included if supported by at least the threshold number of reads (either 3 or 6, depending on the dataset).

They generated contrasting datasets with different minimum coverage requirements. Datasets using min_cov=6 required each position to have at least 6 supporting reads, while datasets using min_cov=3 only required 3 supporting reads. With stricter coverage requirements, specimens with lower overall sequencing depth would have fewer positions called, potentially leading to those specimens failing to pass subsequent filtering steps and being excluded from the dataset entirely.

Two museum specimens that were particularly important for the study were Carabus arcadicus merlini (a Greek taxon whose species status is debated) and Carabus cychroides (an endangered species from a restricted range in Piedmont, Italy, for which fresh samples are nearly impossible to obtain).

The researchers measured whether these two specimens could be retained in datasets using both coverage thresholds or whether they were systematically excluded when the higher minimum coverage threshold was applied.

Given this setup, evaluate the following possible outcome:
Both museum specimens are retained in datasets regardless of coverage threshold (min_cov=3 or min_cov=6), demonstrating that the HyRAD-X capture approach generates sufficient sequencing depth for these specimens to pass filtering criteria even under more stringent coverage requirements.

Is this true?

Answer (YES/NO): NO